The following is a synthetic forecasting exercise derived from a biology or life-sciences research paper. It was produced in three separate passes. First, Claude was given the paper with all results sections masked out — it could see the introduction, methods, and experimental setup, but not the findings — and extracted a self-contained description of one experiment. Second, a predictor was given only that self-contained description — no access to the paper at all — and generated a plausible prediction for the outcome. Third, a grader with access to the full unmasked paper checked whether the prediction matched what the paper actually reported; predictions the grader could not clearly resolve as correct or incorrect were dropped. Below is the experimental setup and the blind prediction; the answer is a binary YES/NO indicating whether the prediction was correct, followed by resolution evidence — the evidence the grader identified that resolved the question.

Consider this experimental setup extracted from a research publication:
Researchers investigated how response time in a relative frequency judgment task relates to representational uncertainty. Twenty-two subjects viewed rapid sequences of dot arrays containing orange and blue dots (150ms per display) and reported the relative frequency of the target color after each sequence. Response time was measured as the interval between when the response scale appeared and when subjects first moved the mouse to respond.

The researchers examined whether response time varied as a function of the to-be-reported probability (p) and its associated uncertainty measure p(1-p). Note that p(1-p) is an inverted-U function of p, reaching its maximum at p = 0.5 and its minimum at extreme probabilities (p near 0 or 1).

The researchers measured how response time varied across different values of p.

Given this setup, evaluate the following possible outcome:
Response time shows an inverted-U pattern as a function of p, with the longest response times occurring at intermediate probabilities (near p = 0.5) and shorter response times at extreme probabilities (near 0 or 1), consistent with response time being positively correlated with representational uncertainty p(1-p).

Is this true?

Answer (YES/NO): YES